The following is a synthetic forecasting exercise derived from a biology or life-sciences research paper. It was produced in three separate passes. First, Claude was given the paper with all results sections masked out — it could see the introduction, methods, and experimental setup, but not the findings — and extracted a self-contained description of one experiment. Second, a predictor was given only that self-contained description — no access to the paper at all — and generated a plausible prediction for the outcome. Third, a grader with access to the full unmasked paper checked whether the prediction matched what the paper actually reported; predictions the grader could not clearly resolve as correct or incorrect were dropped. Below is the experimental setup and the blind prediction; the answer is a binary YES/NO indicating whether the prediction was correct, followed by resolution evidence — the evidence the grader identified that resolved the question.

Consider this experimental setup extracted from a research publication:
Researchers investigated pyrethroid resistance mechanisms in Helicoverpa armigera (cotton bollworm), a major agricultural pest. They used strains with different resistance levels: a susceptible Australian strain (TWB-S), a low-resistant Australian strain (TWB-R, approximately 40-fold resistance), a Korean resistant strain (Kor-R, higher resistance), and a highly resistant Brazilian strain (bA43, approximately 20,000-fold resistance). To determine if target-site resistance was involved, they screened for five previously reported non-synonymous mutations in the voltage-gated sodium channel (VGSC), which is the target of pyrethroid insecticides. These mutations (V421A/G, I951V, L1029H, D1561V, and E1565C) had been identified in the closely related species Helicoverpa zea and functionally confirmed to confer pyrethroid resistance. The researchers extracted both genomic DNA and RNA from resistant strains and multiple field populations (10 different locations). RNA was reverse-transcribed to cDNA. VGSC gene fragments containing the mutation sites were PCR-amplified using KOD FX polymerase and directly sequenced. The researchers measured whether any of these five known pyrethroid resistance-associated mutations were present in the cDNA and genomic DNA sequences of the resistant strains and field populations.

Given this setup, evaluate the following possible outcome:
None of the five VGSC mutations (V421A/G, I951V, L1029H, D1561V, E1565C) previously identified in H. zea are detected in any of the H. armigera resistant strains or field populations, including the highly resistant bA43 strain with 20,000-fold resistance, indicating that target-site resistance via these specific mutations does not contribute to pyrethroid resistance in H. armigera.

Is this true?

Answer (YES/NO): YES